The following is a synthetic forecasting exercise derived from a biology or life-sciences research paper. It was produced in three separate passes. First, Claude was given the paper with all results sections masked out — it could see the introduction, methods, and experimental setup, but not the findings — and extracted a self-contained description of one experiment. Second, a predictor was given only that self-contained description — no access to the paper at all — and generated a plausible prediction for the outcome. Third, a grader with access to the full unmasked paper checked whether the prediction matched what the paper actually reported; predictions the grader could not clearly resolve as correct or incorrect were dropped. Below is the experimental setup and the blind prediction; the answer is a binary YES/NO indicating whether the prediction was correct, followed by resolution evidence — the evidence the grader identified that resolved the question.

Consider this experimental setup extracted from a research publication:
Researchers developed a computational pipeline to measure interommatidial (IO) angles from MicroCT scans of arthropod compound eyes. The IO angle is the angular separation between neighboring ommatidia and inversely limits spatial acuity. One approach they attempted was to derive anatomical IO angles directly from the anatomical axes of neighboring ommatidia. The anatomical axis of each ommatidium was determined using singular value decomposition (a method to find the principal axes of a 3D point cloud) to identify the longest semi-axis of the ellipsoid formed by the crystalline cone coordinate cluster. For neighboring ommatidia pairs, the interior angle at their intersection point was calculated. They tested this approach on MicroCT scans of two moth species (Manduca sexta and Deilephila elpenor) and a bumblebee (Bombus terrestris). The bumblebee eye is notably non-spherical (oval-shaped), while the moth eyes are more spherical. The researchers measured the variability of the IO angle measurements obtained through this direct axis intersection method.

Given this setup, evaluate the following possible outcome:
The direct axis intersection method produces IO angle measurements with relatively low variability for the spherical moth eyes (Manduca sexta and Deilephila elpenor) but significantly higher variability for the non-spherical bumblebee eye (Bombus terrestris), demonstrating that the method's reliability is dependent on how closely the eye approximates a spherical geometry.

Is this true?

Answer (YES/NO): NO